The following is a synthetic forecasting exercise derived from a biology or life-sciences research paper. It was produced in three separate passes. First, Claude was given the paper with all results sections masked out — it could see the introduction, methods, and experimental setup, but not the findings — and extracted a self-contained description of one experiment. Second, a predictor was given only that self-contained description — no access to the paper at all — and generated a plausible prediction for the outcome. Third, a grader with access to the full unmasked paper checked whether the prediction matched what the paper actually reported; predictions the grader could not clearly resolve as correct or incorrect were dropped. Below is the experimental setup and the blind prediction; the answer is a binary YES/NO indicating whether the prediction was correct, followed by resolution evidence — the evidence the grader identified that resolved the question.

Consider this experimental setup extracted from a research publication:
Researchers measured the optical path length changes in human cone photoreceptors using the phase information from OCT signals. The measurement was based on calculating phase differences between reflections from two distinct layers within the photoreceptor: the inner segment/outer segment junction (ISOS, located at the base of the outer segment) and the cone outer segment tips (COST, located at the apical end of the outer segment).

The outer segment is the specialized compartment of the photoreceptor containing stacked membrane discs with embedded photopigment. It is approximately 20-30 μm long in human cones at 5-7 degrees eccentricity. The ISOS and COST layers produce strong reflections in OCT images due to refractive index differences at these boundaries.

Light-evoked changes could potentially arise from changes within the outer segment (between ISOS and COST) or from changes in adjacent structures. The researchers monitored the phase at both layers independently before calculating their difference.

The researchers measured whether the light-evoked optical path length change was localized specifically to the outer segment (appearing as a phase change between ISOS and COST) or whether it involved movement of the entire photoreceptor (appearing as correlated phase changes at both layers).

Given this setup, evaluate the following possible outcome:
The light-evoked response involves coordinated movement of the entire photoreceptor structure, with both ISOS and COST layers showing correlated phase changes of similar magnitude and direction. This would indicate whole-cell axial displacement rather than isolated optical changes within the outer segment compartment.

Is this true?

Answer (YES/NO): NO